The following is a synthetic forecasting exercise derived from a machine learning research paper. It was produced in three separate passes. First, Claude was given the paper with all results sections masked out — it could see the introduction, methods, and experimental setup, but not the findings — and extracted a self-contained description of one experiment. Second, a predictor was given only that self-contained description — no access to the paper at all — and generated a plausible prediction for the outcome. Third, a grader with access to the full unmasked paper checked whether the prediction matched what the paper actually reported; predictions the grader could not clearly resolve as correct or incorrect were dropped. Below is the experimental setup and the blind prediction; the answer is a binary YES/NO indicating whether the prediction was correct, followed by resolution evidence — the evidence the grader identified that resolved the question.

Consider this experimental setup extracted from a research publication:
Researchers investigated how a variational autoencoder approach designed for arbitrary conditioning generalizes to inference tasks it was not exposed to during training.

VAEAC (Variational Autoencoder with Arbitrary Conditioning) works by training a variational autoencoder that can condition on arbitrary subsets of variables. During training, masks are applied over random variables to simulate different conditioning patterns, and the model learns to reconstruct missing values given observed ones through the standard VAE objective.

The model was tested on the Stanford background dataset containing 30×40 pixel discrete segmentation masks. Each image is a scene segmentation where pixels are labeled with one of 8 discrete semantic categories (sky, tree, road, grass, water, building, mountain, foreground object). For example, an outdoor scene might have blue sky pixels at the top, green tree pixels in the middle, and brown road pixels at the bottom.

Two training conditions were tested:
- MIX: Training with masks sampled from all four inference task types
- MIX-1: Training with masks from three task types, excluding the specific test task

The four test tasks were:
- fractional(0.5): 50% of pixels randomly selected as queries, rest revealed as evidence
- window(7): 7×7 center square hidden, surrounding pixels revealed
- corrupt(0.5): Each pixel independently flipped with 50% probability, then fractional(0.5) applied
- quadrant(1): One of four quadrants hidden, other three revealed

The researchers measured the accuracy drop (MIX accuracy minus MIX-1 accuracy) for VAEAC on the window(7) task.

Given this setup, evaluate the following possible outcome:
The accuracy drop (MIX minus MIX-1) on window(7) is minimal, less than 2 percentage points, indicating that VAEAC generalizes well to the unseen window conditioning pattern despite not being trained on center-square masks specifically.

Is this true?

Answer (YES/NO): NO